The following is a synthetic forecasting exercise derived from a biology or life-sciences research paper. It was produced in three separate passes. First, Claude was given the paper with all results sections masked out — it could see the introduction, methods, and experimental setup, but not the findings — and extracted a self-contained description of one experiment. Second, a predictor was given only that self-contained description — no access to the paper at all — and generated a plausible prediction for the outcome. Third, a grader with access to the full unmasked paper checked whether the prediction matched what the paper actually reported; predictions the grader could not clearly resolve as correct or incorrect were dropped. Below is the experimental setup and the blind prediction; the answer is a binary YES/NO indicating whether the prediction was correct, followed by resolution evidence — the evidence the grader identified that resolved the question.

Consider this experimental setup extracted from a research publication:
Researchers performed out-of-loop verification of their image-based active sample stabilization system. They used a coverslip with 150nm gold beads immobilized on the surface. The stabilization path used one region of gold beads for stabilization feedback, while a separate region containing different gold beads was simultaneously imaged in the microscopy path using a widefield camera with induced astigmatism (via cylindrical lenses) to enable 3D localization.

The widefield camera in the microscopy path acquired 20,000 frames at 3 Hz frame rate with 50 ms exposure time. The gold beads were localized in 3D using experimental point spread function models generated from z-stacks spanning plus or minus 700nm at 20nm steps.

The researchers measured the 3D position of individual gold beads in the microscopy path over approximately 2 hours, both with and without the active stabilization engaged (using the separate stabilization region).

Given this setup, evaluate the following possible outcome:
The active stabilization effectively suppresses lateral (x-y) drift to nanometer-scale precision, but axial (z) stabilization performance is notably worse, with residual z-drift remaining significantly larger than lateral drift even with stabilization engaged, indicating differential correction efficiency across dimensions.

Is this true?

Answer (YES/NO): NO